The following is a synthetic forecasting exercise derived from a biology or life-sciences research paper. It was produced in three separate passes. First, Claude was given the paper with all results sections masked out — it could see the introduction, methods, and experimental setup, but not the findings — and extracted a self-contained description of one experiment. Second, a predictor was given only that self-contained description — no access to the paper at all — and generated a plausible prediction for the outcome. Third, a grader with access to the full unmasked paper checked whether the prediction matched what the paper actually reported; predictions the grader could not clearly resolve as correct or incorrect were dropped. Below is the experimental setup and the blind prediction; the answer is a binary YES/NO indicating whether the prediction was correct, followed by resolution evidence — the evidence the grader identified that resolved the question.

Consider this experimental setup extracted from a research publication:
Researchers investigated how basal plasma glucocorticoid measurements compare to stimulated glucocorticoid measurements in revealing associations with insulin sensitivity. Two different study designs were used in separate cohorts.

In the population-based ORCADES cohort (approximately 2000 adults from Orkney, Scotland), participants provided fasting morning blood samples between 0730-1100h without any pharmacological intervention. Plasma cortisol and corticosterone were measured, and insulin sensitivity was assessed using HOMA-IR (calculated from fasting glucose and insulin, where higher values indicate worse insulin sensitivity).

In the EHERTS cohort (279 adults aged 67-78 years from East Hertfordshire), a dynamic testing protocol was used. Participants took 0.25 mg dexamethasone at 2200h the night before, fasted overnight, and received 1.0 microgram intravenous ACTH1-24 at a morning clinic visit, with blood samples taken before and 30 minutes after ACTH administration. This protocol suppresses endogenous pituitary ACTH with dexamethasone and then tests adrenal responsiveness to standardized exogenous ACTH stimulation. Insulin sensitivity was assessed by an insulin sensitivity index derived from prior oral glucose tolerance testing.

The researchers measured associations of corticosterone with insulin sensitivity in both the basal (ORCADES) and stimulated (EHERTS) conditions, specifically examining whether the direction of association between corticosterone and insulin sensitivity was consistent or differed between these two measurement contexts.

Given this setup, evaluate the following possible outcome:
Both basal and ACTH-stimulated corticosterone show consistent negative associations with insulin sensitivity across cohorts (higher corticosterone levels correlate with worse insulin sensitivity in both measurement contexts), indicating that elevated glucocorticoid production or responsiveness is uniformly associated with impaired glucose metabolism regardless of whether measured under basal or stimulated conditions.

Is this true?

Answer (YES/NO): NO